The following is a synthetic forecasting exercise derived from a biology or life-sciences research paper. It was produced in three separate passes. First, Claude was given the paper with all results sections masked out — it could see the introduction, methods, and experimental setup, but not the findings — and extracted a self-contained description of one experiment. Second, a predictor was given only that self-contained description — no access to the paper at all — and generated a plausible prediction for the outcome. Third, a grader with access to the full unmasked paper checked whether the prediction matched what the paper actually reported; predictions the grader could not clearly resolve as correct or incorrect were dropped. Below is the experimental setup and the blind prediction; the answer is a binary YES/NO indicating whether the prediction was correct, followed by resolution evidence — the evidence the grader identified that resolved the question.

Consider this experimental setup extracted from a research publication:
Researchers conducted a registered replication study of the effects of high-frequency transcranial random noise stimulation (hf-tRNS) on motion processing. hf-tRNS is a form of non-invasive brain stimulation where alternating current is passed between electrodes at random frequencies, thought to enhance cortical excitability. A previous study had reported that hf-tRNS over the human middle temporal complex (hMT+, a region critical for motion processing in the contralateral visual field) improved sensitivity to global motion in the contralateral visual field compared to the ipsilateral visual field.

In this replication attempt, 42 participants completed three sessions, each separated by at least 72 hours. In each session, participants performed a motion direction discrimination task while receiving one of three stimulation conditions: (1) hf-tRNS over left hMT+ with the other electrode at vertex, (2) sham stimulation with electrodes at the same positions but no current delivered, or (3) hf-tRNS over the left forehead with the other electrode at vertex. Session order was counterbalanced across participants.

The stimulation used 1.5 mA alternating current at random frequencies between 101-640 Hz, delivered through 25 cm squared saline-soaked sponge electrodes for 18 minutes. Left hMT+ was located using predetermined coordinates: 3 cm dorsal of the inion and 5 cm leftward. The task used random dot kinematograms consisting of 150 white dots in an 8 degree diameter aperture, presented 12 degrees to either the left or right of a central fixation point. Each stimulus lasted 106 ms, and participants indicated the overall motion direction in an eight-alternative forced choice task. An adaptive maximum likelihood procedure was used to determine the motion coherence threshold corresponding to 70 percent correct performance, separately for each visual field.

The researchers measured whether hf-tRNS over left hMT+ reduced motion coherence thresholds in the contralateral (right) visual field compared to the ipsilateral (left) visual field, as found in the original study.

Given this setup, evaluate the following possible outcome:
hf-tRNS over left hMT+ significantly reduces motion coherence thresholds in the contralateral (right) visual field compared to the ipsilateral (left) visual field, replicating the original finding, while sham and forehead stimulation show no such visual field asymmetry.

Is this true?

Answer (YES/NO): NO